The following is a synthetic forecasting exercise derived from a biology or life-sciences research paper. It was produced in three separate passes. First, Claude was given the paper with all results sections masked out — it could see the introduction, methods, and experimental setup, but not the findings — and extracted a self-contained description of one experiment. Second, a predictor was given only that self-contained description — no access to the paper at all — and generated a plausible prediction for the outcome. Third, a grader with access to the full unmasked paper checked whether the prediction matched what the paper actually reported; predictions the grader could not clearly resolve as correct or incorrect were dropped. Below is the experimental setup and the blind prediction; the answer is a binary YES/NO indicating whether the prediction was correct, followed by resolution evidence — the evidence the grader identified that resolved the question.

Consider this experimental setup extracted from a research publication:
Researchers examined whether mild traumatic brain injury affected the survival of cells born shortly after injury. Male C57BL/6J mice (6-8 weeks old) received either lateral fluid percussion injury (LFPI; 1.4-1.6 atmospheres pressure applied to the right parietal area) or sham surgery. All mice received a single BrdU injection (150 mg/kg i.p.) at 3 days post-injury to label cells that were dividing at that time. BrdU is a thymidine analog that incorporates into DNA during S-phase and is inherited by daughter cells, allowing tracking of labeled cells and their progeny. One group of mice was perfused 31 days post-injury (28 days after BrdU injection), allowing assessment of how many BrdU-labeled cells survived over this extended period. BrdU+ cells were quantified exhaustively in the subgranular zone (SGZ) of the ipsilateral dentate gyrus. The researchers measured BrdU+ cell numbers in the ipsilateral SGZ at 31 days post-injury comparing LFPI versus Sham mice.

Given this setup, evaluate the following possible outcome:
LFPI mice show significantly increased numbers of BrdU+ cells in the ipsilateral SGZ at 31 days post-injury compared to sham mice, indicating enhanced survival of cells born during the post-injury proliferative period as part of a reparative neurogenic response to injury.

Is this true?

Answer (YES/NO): YES